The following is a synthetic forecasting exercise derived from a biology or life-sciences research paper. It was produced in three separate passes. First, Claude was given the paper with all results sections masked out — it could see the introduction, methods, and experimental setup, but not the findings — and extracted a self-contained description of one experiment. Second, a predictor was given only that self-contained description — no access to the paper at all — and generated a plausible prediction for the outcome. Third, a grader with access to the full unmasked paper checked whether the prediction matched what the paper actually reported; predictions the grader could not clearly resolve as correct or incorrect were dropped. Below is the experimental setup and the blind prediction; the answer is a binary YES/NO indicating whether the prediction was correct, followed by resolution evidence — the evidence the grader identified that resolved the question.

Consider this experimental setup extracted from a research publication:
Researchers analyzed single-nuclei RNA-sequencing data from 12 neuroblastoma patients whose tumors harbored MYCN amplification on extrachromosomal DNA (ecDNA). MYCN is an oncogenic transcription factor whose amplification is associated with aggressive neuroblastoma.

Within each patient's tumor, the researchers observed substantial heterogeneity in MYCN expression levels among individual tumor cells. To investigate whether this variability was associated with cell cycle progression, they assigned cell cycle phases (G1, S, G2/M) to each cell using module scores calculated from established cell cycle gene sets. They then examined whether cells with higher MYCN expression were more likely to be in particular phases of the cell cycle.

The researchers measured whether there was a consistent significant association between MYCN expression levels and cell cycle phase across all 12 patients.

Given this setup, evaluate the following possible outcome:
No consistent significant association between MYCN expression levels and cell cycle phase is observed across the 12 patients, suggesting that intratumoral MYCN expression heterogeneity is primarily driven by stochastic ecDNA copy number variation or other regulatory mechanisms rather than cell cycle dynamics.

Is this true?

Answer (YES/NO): NO